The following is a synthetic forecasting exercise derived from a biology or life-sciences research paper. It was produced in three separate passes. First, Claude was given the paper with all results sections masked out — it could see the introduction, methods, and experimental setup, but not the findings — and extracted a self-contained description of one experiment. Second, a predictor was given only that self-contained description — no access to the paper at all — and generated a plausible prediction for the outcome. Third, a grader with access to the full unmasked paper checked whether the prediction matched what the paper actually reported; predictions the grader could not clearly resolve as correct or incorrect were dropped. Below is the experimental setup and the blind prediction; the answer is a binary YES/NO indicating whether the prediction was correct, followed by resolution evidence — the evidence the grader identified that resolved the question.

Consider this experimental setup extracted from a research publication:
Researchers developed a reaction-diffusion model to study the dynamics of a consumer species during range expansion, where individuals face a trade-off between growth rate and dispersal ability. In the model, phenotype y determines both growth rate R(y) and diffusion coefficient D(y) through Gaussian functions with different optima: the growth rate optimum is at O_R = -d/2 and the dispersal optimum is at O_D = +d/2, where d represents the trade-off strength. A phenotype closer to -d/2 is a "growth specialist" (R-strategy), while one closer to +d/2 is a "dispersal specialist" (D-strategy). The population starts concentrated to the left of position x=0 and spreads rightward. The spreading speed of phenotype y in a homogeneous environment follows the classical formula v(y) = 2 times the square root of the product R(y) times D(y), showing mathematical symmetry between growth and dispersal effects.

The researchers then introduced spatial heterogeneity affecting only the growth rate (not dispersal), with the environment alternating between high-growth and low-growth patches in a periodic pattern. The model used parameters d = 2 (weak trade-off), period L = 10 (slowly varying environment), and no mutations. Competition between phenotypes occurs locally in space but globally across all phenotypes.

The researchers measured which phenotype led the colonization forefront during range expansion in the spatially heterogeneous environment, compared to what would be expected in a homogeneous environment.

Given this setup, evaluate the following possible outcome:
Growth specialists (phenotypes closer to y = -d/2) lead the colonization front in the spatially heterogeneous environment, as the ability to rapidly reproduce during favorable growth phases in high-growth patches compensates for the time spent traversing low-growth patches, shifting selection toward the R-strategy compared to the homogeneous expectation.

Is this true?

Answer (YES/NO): NO